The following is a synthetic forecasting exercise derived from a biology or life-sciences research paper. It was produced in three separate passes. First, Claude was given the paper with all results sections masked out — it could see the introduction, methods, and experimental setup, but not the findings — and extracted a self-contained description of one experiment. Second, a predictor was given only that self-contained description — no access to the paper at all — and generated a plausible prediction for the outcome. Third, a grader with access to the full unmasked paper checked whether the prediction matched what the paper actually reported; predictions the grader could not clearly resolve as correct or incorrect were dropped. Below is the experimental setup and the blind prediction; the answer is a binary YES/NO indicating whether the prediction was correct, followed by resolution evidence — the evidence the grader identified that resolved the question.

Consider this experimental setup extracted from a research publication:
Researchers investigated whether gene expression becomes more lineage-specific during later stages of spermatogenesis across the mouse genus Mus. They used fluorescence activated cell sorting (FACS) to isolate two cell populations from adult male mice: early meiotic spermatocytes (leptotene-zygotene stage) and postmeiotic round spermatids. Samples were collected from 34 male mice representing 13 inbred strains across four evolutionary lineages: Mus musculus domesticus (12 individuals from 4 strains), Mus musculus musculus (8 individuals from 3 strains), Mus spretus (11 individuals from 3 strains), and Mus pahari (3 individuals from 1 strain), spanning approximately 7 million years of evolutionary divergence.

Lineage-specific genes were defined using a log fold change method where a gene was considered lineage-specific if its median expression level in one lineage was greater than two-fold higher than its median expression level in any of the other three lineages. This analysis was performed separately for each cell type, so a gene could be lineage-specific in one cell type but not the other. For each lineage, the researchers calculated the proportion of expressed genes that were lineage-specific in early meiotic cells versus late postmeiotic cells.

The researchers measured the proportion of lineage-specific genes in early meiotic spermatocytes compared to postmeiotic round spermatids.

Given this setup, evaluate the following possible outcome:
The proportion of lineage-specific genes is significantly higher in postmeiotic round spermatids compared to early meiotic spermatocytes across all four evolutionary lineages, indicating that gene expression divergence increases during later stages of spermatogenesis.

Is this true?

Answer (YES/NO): NO